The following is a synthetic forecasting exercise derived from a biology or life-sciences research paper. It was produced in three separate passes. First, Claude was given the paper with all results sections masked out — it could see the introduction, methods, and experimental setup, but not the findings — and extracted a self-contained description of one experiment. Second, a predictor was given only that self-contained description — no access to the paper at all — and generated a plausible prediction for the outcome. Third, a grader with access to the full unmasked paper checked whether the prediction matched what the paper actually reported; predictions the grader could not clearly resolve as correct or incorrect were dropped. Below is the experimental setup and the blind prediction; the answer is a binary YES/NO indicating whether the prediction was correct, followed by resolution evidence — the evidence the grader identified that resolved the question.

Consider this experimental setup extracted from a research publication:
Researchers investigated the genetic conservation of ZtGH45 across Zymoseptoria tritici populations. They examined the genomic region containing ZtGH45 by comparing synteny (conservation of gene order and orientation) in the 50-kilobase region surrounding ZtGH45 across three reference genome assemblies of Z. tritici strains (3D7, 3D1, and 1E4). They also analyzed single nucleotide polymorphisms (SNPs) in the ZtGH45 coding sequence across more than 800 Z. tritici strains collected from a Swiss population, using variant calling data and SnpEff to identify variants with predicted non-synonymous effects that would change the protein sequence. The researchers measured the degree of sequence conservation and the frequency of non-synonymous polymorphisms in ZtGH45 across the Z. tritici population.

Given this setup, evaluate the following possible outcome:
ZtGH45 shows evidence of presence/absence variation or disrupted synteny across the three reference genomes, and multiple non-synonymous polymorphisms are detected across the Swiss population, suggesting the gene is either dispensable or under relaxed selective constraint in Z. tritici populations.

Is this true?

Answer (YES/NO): NO